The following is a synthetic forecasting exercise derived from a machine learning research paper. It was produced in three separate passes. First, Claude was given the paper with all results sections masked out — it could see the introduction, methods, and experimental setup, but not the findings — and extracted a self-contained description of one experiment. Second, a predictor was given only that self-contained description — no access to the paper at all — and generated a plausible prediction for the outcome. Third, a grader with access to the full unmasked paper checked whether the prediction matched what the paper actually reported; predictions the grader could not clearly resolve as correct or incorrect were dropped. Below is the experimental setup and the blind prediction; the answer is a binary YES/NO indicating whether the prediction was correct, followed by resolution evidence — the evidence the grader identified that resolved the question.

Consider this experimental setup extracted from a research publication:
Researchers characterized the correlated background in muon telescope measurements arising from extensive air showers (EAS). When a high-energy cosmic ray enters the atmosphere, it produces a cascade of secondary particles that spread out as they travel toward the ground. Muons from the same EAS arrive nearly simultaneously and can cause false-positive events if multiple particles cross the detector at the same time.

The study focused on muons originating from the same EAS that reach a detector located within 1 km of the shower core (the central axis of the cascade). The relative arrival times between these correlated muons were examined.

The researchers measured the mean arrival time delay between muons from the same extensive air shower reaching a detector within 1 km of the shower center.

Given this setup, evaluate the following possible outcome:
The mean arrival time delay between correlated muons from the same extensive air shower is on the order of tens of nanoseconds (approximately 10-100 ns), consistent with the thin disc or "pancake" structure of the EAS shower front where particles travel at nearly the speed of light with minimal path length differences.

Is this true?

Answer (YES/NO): YES